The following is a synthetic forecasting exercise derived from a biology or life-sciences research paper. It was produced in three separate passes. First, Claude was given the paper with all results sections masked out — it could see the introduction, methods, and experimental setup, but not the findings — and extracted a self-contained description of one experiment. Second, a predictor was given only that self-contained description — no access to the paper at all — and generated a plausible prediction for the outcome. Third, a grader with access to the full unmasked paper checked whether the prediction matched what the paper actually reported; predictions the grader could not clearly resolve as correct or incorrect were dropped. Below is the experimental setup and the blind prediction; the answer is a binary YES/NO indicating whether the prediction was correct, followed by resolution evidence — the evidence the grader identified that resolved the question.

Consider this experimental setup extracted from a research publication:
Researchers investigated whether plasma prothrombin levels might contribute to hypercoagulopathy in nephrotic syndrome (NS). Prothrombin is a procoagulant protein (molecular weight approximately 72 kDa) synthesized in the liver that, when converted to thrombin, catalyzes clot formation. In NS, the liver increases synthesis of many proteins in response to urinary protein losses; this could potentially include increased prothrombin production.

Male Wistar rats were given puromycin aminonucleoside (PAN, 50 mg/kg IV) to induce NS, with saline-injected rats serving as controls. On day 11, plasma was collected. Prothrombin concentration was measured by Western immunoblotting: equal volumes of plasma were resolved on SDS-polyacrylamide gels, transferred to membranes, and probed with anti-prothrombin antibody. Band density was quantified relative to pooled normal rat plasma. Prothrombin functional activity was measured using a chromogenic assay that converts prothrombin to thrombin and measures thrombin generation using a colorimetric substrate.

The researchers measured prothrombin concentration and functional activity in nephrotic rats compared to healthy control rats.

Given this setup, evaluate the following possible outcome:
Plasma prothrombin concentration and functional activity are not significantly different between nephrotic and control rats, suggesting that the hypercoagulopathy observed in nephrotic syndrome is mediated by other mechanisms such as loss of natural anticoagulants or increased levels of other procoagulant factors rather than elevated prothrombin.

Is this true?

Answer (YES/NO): YES